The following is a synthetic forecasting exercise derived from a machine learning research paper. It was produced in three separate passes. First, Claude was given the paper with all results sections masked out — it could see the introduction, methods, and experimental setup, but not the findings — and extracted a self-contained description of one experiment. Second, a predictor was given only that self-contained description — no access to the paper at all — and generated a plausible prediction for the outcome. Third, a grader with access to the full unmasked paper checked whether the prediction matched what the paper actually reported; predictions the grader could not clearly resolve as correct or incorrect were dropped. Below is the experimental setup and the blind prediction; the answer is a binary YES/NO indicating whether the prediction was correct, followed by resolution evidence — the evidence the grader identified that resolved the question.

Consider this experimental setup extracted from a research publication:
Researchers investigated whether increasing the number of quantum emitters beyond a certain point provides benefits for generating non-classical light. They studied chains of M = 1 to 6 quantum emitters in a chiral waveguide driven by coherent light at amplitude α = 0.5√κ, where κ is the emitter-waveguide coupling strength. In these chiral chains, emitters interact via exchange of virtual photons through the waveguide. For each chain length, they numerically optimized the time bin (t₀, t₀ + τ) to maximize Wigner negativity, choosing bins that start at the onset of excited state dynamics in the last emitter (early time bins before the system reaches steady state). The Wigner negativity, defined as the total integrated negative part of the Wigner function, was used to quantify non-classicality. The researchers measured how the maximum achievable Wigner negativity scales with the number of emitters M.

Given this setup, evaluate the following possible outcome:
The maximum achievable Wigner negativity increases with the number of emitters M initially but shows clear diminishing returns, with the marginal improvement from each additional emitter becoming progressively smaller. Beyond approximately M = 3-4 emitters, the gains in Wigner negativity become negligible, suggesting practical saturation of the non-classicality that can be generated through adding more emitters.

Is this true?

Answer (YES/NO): YES